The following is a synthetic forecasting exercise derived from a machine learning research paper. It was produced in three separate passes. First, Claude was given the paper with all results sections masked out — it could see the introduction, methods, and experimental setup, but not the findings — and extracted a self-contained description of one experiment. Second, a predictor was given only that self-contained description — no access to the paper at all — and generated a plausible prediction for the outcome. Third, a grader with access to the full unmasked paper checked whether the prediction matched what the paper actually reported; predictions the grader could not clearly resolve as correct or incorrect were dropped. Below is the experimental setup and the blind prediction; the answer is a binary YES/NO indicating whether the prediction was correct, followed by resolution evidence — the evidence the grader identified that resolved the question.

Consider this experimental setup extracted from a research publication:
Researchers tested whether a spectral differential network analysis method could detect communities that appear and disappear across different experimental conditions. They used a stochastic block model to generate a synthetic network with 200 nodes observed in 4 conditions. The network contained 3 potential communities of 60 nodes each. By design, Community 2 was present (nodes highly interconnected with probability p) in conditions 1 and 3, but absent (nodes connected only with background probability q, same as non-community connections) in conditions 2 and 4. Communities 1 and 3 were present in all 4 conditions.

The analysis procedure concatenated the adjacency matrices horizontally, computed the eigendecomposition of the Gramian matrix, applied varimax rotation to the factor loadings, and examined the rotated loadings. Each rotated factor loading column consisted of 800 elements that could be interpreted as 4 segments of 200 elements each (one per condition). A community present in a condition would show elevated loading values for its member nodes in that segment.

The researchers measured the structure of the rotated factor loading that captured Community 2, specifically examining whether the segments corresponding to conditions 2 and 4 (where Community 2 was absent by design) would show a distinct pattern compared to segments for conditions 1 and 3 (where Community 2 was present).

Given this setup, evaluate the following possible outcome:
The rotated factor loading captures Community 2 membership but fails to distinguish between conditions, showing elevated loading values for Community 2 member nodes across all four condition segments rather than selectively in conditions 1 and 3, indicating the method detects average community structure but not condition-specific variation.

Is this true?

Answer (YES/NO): NO